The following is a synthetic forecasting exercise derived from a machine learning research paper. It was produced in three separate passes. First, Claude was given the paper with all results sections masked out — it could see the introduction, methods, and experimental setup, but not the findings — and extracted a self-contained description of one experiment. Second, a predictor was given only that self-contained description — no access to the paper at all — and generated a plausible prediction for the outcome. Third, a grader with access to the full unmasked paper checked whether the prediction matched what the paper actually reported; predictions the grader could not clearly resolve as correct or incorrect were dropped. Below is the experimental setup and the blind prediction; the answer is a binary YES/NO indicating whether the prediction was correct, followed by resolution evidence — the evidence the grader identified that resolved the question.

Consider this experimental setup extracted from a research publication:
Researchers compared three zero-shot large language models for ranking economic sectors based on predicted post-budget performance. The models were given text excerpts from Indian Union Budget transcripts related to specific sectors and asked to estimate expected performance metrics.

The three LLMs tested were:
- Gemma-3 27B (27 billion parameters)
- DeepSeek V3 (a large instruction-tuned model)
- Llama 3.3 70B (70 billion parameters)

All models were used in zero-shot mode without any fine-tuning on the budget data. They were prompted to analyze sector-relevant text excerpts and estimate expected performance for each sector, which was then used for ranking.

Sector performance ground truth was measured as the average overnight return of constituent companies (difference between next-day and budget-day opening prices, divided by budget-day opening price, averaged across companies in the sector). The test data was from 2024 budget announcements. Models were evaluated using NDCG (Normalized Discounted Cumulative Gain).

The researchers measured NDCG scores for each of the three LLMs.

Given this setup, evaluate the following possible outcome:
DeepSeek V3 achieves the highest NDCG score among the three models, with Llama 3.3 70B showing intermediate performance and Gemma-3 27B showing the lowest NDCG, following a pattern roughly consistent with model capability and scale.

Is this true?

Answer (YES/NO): NO